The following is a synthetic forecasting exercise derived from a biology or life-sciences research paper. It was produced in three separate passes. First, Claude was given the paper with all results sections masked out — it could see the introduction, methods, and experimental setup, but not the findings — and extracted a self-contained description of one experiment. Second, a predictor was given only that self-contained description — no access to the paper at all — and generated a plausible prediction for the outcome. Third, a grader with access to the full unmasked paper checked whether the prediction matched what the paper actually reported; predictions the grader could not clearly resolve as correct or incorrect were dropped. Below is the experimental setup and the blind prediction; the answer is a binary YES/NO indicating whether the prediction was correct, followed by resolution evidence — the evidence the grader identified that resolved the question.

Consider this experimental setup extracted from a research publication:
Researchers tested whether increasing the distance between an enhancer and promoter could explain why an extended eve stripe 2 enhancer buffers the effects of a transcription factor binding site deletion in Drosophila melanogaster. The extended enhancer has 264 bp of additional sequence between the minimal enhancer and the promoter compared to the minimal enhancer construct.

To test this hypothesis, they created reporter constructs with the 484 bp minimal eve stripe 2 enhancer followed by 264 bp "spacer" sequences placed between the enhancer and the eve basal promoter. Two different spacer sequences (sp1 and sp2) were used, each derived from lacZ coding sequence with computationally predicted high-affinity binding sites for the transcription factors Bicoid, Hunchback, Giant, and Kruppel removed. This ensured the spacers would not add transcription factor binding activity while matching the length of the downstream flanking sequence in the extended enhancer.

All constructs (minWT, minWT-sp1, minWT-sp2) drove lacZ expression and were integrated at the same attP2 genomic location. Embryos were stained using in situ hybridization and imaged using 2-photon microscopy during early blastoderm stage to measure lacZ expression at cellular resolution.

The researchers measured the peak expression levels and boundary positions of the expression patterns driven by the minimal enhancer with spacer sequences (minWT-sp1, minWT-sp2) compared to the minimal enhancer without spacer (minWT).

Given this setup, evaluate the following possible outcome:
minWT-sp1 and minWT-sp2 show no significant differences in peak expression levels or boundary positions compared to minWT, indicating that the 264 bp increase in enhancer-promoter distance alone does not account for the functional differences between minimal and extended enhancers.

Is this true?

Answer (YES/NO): NO